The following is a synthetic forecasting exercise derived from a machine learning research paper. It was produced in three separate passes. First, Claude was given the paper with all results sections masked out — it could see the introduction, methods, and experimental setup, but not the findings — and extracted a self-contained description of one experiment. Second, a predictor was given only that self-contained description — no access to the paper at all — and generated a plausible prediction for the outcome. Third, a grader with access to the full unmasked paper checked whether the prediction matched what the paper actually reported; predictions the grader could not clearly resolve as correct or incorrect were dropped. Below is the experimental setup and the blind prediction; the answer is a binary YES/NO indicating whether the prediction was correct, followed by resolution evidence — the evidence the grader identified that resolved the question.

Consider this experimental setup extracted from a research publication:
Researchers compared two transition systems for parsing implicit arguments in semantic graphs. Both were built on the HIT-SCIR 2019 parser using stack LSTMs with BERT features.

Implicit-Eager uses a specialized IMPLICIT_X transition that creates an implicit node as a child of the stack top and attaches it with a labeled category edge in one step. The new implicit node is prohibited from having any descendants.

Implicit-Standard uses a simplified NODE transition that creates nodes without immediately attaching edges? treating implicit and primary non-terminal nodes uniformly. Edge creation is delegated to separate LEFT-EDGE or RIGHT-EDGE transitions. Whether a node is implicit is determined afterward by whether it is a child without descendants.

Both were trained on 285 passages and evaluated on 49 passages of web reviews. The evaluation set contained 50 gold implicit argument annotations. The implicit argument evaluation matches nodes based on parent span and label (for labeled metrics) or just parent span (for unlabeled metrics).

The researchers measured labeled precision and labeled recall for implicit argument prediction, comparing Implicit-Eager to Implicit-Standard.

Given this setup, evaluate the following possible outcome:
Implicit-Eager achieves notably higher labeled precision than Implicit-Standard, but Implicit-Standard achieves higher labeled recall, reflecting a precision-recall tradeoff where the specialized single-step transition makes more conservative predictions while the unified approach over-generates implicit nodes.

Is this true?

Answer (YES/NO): NO